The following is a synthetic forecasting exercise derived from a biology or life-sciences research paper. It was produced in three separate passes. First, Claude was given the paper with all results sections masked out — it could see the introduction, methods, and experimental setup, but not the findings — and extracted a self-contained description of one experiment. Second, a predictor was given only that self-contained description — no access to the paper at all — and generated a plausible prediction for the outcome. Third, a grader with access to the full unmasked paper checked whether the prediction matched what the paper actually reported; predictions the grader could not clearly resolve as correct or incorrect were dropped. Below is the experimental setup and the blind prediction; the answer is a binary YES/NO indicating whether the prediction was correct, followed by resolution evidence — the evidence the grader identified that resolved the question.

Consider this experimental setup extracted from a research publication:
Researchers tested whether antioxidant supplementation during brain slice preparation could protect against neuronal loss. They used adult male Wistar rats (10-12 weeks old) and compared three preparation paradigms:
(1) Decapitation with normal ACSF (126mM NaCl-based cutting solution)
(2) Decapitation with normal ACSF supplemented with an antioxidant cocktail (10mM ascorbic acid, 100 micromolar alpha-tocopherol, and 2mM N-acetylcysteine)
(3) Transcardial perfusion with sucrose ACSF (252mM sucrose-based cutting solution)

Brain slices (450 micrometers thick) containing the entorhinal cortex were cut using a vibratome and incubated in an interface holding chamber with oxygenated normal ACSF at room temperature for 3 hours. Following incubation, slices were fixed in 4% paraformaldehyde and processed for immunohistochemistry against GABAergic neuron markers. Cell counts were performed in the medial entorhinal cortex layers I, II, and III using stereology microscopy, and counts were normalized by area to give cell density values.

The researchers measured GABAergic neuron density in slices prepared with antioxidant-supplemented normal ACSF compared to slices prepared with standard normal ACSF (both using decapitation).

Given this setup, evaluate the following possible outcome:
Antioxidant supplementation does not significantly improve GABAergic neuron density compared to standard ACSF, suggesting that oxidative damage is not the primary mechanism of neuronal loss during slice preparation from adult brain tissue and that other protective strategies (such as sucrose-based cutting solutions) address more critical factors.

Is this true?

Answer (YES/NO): NO